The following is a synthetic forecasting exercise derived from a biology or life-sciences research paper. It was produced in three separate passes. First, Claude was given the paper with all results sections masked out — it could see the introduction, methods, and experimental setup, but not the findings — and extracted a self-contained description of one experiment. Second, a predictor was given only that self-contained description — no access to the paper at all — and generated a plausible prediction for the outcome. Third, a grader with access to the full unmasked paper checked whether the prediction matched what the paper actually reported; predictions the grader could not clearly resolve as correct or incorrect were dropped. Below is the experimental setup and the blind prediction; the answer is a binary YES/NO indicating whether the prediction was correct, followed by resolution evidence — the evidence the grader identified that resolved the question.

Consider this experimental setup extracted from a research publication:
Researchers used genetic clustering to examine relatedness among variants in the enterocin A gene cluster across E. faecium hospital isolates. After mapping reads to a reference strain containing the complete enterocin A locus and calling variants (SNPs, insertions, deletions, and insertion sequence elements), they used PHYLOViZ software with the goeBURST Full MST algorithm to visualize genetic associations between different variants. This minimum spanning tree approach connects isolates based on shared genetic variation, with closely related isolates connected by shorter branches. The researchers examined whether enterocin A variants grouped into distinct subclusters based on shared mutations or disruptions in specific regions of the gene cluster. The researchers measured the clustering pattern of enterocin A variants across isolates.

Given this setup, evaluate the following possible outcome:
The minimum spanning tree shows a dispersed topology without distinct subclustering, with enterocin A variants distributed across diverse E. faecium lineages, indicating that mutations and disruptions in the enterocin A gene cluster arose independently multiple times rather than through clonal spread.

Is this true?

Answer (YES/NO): NO